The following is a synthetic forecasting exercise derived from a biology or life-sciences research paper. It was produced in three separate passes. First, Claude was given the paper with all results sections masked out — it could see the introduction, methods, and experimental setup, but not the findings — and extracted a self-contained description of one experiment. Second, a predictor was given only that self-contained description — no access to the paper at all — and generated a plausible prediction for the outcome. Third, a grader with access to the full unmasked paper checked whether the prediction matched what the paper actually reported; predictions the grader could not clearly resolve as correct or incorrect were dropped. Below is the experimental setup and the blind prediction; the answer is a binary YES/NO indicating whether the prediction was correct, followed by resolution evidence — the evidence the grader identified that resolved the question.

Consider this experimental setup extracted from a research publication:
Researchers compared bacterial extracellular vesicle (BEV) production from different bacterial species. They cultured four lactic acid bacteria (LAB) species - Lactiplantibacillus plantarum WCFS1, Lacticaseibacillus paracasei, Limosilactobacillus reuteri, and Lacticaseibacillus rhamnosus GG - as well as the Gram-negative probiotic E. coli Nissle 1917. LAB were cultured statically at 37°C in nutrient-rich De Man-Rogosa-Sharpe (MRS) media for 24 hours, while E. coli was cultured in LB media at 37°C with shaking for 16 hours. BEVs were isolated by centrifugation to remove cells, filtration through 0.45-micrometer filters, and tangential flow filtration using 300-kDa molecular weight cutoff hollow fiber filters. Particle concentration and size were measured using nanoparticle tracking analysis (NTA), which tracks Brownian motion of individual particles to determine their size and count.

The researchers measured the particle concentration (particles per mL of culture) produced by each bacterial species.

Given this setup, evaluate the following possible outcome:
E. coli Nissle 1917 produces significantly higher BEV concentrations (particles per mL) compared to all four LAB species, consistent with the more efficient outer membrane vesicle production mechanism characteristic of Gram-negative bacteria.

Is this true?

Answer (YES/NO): YES